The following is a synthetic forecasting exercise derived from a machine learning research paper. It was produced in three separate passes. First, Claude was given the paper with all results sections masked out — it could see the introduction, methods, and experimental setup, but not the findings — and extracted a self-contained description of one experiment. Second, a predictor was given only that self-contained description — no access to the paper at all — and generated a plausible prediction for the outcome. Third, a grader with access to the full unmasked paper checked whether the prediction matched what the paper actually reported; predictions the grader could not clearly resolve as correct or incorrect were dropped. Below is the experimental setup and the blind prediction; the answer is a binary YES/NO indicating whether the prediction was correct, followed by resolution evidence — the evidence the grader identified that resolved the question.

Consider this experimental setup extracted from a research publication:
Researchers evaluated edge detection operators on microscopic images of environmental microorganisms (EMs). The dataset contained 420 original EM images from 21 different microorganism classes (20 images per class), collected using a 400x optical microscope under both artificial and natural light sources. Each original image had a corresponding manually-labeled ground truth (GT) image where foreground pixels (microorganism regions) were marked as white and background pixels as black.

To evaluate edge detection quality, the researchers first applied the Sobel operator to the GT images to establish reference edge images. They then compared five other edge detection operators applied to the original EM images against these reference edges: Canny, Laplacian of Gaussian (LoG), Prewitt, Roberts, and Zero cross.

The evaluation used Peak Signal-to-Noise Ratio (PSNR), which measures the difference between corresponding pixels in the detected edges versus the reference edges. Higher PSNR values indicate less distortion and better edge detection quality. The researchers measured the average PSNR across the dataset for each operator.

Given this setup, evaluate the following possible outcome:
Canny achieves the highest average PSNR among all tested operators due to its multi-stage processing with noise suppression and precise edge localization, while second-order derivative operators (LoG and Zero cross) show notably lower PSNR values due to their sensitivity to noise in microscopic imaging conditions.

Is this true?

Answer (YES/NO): NO